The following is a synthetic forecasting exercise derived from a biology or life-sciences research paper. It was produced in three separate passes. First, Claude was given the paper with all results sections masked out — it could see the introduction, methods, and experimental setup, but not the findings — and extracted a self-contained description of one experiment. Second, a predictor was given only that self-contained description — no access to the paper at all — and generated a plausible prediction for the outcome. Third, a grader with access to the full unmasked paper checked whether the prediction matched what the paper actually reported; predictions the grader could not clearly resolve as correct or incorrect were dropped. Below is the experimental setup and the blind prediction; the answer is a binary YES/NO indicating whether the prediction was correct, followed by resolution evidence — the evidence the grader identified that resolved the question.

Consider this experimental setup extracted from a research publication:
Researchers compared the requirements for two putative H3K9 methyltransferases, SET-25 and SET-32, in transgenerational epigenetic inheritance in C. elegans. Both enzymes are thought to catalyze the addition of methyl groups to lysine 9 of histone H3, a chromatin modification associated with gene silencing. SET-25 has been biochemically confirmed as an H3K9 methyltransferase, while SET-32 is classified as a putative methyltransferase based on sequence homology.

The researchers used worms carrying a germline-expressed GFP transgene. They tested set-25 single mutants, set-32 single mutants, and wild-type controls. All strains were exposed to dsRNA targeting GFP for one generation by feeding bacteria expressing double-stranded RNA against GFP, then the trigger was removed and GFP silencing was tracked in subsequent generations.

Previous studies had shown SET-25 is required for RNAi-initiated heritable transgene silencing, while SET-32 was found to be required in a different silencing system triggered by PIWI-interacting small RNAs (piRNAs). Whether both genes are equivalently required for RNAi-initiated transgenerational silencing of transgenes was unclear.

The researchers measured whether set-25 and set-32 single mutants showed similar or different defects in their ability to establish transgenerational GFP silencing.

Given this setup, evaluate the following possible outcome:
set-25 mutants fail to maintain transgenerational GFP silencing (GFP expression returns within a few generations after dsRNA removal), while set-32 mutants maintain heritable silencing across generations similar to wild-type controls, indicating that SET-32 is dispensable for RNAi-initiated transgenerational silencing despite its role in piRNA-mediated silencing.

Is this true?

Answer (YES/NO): NO